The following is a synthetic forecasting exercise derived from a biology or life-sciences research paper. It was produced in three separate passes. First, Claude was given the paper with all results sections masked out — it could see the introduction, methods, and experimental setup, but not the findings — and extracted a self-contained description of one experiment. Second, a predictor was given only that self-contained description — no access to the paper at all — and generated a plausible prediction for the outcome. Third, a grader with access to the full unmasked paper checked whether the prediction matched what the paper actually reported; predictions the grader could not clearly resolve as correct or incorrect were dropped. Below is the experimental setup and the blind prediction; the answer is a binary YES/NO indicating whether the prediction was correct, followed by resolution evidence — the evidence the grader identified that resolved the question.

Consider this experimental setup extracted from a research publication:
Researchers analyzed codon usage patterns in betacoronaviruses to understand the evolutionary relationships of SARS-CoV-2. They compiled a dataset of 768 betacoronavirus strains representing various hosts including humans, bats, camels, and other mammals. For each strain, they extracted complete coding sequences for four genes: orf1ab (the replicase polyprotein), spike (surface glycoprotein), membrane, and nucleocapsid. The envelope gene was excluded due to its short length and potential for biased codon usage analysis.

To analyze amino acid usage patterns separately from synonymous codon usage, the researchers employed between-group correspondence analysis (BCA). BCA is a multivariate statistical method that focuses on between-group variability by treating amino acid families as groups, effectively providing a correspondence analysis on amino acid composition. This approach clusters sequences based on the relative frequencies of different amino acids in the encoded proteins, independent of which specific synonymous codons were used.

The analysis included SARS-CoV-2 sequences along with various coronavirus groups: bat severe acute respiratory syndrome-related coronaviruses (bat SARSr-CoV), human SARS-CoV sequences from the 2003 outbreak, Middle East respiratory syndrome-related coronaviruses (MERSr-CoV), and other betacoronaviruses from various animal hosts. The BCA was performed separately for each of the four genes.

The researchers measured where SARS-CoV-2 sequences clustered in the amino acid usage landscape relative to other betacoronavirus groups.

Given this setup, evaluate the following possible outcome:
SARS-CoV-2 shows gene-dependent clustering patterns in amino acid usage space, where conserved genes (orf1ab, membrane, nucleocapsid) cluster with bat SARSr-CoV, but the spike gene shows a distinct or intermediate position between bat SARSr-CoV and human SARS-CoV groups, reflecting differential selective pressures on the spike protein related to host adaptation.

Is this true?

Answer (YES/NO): NO